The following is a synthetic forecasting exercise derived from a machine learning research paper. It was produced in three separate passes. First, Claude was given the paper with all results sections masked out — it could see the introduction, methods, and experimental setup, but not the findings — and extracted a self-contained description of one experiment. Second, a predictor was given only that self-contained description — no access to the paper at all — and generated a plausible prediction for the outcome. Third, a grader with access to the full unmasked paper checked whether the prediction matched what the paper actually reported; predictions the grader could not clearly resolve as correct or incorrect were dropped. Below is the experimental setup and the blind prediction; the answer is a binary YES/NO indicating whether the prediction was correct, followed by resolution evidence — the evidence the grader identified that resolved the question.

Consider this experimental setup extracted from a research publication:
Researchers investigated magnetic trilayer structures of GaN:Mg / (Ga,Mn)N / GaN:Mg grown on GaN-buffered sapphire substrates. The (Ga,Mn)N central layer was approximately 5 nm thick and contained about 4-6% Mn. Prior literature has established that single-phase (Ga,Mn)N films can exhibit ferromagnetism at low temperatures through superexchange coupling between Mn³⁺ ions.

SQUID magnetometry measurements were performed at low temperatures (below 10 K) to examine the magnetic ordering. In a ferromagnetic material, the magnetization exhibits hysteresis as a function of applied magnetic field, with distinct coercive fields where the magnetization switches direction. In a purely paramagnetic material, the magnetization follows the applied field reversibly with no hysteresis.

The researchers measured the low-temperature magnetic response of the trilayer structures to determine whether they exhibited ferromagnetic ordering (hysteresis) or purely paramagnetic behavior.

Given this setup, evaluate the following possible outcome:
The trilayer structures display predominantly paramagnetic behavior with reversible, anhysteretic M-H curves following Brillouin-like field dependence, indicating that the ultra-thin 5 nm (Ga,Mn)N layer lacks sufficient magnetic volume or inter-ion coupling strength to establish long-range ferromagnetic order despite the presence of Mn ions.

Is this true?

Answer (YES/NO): NO